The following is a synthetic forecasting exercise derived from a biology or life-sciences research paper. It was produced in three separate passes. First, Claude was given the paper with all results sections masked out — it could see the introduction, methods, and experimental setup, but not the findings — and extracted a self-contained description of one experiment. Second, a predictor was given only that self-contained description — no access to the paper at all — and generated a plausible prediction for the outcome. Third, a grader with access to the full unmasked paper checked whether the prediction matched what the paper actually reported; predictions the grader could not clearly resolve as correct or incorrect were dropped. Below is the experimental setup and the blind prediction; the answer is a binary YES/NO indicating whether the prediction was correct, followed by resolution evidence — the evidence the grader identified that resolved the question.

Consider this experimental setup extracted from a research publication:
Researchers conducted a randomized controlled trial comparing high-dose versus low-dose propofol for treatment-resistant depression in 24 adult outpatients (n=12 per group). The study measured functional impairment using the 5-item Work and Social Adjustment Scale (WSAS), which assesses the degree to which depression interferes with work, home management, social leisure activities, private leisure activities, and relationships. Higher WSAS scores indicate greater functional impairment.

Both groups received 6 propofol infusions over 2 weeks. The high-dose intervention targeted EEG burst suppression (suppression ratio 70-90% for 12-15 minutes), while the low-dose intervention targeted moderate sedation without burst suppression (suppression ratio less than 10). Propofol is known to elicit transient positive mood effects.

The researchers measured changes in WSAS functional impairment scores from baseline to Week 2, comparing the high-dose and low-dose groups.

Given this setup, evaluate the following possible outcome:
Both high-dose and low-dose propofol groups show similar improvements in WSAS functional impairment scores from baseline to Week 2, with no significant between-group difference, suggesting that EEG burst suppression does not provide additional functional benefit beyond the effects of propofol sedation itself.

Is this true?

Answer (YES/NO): NO